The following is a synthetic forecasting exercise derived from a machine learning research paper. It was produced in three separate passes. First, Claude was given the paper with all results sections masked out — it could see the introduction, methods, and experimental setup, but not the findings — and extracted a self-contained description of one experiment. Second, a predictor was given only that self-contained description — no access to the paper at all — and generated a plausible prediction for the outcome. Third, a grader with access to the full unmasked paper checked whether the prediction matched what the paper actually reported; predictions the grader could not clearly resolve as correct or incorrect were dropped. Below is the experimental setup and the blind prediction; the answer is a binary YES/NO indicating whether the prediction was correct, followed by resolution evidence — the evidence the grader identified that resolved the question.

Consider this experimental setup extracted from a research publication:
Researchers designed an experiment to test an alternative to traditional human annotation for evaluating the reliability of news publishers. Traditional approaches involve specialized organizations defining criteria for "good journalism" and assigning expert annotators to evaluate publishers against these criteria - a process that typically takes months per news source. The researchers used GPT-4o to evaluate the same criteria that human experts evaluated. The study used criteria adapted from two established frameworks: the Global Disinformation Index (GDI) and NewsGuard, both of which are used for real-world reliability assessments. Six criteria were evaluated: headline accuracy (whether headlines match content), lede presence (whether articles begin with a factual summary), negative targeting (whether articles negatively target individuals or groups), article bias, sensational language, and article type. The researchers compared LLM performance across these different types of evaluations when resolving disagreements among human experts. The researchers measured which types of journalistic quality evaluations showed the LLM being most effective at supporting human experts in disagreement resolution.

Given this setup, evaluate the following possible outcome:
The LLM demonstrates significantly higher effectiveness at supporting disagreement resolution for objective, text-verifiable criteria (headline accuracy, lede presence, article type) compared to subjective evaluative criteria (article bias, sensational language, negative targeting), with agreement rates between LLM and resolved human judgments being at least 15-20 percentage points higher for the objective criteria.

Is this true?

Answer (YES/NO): NO